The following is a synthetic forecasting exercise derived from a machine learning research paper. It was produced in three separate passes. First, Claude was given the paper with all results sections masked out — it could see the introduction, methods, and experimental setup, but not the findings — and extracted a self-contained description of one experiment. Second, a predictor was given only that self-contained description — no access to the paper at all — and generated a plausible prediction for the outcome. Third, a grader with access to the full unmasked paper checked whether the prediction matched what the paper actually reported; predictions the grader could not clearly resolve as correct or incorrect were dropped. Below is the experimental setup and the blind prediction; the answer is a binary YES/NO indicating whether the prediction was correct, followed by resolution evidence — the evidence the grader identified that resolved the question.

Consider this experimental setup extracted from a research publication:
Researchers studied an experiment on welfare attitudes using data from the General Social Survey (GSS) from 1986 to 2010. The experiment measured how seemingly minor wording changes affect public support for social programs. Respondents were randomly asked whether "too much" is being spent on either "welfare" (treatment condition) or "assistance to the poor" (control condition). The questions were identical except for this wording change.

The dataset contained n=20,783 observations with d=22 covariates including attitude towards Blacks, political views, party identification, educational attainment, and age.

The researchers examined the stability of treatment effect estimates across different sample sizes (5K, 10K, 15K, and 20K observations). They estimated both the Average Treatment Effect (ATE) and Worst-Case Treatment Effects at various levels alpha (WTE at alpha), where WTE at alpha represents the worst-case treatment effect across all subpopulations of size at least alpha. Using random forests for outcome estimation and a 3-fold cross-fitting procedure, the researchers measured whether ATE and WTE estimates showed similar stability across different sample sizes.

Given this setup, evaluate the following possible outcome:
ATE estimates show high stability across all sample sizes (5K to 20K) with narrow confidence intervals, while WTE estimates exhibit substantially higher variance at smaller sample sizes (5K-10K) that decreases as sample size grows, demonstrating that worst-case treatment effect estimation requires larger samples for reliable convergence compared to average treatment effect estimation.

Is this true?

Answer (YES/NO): NO